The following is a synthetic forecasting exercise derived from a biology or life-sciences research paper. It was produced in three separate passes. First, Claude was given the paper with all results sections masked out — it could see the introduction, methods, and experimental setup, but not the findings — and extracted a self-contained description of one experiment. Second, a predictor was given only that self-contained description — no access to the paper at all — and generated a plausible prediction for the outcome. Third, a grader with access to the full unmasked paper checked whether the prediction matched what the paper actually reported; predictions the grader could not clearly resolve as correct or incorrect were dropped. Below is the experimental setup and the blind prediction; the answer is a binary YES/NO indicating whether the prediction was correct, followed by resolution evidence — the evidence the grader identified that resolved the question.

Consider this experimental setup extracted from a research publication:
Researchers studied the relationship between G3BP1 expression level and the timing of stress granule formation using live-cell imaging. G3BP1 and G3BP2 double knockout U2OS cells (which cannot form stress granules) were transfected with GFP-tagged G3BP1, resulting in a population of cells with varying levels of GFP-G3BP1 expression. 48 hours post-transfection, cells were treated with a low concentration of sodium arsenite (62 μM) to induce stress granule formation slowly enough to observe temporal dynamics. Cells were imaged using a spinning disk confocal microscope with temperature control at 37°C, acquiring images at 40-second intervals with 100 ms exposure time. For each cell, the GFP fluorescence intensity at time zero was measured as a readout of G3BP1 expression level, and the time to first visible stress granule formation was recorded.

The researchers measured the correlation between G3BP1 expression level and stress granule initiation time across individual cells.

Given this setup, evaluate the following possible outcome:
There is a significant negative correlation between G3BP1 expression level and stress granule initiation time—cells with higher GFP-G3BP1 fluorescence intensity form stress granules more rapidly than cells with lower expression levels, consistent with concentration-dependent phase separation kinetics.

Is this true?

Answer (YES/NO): NO